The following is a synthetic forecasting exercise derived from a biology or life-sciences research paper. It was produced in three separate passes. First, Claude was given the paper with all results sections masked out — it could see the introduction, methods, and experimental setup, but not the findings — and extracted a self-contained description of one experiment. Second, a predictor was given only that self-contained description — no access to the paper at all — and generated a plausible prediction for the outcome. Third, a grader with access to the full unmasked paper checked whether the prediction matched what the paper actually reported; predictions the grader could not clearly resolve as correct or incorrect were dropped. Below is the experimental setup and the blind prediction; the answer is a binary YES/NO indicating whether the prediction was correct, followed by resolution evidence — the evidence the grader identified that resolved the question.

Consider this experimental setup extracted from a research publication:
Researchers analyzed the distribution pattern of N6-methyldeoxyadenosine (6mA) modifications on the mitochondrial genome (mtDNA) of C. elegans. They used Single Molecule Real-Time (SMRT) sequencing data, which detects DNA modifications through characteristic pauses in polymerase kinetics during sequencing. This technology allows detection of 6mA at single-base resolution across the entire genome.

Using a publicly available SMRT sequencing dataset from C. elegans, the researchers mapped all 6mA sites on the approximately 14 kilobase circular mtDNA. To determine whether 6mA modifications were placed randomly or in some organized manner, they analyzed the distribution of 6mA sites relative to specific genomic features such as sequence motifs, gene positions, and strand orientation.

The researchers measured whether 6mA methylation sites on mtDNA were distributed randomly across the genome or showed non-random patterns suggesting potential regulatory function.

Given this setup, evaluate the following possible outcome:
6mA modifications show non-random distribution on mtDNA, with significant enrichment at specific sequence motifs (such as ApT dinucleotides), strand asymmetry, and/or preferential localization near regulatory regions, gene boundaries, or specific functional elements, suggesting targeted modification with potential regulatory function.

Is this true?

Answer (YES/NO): NO